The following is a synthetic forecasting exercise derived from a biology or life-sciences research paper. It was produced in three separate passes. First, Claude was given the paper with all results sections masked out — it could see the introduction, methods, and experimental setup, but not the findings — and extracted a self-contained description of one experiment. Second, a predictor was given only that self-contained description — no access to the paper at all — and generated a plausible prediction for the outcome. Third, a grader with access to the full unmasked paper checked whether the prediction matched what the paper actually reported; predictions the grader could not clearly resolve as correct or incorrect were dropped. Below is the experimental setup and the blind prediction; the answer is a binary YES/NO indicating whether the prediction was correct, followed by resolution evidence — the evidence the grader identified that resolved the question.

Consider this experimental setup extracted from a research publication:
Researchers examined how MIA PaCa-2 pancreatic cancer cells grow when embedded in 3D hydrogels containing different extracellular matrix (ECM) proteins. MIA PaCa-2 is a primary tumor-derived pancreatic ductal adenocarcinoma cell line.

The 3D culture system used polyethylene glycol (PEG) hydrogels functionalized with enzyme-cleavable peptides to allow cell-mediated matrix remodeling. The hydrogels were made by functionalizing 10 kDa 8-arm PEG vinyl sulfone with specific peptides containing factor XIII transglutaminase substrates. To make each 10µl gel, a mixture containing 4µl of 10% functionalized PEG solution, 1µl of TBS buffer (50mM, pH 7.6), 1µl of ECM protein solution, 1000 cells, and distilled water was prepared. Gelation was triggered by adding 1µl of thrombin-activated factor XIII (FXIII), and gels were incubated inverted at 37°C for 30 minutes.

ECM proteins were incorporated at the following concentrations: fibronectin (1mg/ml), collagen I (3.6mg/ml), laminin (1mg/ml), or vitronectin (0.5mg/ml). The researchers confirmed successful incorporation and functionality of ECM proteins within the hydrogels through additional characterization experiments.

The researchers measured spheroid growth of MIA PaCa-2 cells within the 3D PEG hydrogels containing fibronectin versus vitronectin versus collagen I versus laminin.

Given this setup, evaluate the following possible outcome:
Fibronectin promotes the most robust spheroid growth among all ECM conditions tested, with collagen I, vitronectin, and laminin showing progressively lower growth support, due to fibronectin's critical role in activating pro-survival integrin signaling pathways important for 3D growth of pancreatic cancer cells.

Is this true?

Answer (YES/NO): NO